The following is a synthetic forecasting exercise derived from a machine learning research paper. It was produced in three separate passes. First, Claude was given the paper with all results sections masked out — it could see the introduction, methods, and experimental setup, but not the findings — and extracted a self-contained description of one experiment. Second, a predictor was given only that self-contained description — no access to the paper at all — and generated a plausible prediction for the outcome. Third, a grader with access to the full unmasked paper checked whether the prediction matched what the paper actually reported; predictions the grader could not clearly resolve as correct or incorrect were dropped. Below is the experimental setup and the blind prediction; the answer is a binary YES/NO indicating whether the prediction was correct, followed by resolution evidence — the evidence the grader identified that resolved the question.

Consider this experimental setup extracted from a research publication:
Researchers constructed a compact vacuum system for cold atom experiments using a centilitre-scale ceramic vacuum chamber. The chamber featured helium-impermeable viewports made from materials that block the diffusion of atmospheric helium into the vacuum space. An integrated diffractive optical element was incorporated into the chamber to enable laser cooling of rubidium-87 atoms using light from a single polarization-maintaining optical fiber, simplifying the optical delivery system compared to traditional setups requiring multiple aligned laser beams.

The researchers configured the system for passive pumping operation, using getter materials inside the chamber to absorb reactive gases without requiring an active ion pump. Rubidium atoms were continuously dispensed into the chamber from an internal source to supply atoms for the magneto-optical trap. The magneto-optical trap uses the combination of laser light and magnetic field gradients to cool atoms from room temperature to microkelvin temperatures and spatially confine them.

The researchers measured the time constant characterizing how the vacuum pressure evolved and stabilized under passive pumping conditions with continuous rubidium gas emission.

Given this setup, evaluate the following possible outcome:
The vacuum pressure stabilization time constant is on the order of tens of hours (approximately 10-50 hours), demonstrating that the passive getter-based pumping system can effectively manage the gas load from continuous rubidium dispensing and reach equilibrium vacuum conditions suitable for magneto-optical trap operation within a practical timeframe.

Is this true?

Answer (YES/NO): NO